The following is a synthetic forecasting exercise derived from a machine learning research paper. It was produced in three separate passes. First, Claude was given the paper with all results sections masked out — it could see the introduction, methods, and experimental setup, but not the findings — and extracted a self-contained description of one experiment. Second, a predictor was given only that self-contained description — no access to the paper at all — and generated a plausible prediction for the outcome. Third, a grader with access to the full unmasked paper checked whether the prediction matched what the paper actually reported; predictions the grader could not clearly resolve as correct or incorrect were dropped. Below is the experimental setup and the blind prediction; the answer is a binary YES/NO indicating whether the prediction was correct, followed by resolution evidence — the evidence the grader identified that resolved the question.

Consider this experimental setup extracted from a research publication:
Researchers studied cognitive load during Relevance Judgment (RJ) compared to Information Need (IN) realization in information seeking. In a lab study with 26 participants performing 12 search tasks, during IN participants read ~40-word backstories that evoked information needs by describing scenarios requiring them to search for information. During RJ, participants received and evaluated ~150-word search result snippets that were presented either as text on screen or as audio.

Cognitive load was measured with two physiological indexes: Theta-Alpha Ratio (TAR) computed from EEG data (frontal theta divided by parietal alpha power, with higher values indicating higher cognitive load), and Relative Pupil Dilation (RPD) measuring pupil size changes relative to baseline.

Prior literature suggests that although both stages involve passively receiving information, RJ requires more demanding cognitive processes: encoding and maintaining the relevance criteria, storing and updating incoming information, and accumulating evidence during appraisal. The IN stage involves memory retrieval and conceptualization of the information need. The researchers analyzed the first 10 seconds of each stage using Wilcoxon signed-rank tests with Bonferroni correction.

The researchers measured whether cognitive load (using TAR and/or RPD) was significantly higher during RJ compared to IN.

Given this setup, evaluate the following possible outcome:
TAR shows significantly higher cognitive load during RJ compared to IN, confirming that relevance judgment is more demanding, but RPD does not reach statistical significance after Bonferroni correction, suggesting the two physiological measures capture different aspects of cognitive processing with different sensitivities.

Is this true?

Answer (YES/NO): NO